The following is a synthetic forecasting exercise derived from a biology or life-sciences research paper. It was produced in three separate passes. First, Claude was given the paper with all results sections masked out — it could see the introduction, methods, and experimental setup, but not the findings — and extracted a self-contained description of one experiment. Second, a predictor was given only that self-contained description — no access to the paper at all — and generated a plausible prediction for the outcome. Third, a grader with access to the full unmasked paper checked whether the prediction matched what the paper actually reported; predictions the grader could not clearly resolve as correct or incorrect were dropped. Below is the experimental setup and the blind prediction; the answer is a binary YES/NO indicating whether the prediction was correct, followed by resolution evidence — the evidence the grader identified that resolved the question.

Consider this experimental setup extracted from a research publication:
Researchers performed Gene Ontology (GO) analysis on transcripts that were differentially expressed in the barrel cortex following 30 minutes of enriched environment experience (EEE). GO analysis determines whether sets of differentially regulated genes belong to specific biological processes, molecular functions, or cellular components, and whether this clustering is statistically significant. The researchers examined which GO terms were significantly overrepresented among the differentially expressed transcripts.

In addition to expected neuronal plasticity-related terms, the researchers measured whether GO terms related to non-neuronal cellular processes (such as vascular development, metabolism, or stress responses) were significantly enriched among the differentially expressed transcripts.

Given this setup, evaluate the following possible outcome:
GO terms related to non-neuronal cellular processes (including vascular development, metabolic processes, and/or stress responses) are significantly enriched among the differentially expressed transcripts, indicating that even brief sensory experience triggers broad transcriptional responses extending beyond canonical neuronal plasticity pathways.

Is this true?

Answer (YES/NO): YES